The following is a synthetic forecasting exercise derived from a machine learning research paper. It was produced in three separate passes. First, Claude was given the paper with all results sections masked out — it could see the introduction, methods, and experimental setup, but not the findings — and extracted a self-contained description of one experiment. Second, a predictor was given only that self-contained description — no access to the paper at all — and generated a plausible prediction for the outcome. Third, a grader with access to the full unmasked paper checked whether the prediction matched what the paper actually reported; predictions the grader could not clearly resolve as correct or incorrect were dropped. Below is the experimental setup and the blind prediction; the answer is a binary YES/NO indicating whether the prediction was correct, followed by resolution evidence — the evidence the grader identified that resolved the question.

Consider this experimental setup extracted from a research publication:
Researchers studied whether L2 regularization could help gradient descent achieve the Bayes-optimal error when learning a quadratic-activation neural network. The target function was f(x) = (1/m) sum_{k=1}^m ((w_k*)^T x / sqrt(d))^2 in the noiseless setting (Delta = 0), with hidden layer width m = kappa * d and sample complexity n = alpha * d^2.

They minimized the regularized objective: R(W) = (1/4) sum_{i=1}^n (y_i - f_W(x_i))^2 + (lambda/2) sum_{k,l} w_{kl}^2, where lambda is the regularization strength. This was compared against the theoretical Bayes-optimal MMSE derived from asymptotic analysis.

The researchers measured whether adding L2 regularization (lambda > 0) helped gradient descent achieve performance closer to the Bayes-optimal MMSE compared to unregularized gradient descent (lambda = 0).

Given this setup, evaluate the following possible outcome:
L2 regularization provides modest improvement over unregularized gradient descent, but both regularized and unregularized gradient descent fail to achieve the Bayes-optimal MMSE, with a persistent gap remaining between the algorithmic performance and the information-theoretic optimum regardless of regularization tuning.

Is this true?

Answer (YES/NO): NO